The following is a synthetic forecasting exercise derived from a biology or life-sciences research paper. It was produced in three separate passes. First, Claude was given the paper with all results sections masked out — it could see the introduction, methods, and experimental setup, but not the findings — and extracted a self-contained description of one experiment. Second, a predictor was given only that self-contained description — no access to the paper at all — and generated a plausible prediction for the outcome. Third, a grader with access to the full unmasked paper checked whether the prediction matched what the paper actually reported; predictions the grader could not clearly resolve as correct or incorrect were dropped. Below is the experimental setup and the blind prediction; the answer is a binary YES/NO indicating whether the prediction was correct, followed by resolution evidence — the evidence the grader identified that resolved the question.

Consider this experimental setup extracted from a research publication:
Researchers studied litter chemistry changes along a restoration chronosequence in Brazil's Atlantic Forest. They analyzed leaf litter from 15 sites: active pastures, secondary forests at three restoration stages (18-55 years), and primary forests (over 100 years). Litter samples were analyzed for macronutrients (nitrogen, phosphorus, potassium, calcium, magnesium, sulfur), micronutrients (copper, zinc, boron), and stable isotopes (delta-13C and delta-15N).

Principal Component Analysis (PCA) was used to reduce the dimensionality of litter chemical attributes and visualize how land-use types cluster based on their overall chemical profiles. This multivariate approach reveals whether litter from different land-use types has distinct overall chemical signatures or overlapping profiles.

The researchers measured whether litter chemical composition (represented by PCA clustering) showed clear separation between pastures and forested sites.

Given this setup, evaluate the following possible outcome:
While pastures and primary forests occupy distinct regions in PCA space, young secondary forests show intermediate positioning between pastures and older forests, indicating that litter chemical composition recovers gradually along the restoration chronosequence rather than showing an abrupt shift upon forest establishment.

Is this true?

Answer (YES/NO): NO